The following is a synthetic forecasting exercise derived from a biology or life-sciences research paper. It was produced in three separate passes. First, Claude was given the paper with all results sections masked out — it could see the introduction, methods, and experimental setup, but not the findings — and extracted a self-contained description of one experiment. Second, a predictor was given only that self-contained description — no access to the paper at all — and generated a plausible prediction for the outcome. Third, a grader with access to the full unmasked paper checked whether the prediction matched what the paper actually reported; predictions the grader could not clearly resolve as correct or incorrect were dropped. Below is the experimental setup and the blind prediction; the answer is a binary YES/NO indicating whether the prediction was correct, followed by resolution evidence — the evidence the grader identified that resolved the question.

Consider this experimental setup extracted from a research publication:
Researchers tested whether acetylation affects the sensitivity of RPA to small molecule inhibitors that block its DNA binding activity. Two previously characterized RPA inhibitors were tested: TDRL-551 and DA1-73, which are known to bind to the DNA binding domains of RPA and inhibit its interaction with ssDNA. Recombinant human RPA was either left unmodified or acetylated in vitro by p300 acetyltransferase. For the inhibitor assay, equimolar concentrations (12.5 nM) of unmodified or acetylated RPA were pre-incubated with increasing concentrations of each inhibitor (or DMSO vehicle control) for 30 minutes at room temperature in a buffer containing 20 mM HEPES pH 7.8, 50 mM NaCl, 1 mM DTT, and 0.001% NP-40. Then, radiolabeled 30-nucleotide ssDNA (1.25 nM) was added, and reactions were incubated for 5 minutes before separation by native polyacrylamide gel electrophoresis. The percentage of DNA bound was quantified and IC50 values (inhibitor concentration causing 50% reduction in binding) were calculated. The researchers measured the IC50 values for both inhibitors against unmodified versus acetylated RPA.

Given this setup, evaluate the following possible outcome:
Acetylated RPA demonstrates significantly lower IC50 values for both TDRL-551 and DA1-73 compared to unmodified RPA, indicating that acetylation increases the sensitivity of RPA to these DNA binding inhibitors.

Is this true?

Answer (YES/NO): NO